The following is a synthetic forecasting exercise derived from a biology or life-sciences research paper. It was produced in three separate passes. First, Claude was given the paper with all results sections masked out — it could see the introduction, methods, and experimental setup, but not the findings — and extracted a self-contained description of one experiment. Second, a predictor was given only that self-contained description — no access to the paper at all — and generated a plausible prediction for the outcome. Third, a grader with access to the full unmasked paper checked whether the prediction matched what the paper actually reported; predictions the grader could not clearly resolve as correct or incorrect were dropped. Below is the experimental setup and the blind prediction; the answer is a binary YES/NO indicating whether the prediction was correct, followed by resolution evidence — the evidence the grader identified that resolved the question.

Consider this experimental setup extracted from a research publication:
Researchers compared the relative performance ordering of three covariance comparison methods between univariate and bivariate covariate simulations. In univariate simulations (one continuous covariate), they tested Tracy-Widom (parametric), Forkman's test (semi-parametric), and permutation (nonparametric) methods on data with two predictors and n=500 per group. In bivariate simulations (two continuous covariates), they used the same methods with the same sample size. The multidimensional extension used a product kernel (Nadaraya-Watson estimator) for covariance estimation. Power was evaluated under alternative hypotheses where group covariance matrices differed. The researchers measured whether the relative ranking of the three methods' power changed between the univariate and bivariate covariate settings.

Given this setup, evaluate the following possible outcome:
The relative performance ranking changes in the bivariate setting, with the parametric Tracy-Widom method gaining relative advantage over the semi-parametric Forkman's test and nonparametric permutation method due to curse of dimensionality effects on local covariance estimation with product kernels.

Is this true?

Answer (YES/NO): NO